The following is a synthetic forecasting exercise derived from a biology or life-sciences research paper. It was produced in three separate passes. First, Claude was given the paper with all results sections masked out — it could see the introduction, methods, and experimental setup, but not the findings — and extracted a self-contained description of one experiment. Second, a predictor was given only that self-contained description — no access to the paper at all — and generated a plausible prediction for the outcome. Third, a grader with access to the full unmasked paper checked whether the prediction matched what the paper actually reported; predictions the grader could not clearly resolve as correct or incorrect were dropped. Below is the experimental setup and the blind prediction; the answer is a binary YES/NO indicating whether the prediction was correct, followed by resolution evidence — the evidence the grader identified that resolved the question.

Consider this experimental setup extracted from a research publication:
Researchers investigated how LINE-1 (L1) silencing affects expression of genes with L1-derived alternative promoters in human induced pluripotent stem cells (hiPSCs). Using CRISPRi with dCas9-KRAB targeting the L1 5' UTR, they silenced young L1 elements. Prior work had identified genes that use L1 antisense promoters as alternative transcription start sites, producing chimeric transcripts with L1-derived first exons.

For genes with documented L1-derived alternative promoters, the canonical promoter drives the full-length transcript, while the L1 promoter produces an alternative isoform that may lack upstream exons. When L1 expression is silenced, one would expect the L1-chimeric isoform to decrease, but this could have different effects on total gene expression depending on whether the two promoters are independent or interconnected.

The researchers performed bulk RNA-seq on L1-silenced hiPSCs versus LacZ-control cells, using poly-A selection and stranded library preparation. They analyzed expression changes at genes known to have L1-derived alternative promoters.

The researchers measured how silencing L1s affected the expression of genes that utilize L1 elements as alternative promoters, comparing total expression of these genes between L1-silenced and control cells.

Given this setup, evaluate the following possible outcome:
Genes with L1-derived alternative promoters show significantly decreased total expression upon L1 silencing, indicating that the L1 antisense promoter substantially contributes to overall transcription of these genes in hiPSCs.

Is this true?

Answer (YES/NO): YES